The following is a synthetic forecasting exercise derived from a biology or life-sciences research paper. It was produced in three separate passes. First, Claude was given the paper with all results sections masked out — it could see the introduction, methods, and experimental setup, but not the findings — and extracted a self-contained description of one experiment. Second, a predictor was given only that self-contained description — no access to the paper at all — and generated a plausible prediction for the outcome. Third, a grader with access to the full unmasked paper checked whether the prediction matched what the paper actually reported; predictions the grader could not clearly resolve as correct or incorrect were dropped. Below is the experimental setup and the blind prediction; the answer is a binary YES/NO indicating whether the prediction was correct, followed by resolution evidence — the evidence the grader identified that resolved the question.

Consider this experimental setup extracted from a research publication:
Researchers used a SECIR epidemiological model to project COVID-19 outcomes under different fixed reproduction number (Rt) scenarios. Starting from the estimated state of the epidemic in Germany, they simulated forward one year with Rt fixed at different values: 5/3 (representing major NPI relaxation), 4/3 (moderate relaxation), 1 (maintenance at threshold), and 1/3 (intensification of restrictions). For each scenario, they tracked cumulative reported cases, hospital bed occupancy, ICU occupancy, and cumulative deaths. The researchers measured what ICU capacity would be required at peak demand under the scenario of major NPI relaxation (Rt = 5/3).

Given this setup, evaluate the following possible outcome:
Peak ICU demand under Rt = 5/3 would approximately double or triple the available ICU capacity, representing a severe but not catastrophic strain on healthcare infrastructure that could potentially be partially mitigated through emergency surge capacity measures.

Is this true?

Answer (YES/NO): NO